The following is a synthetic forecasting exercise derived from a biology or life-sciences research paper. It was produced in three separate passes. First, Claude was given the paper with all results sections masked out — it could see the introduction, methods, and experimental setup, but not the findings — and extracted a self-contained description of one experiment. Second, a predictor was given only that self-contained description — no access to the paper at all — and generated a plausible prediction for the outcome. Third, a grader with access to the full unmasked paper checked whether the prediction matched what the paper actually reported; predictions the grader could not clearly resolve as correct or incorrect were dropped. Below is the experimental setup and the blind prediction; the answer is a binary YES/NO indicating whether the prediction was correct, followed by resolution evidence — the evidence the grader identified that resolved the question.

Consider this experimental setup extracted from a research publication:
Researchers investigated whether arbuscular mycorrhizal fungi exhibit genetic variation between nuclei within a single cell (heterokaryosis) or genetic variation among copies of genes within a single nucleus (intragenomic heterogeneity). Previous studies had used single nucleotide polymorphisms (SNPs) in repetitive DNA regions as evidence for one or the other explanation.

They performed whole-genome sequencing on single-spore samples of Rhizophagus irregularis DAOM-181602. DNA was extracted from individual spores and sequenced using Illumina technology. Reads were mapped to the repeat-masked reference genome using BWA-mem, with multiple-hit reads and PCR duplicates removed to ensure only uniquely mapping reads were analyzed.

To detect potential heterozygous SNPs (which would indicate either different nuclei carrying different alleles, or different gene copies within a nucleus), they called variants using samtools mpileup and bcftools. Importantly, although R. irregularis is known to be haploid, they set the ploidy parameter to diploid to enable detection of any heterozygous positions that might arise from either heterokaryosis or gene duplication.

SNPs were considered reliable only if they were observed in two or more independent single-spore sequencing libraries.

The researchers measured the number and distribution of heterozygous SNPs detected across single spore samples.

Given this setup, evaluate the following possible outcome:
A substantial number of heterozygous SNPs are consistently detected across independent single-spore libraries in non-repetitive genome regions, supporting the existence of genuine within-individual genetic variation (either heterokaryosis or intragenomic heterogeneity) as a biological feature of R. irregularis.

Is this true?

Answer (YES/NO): NO